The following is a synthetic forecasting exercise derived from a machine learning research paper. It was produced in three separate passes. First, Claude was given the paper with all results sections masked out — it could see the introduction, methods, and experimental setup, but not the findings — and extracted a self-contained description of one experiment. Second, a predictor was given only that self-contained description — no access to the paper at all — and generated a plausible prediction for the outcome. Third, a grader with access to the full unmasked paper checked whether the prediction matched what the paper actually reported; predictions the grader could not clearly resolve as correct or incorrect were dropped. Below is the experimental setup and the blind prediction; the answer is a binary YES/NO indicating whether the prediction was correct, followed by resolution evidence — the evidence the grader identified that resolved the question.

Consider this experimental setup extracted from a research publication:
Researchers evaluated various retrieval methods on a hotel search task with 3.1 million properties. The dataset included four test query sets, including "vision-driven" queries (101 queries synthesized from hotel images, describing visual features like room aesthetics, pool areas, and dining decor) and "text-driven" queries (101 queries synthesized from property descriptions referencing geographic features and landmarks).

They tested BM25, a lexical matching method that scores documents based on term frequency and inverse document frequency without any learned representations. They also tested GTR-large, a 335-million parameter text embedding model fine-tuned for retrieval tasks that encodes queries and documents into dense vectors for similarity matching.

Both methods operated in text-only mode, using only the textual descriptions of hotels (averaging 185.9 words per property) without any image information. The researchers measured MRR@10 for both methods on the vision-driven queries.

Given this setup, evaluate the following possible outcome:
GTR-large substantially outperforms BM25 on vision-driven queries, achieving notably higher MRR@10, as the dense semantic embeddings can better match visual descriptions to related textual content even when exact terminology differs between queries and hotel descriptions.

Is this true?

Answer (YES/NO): NO